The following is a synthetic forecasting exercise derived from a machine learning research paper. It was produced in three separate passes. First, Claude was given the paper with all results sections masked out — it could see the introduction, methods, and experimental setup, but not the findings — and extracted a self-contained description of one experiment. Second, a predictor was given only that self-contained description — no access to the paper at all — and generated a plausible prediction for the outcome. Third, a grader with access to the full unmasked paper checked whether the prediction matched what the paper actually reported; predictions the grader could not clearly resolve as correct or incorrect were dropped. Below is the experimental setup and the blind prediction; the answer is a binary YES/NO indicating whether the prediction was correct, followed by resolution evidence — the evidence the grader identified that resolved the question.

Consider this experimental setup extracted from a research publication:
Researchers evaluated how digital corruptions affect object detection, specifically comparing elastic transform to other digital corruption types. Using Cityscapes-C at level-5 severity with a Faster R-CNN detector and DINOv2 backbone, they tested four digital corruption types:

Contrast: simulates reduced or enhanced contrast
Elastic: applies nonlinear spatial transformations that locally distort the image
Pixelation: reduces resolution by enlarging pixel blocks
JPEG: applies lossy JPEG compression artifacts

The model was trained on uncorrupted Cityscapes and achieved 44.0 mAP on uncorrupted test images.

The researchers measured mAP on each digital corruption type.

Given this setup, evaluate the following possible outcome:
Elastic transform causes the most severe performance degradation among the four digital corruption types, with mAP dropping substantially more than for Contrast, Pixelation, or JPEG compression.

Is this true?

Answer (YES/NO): NO